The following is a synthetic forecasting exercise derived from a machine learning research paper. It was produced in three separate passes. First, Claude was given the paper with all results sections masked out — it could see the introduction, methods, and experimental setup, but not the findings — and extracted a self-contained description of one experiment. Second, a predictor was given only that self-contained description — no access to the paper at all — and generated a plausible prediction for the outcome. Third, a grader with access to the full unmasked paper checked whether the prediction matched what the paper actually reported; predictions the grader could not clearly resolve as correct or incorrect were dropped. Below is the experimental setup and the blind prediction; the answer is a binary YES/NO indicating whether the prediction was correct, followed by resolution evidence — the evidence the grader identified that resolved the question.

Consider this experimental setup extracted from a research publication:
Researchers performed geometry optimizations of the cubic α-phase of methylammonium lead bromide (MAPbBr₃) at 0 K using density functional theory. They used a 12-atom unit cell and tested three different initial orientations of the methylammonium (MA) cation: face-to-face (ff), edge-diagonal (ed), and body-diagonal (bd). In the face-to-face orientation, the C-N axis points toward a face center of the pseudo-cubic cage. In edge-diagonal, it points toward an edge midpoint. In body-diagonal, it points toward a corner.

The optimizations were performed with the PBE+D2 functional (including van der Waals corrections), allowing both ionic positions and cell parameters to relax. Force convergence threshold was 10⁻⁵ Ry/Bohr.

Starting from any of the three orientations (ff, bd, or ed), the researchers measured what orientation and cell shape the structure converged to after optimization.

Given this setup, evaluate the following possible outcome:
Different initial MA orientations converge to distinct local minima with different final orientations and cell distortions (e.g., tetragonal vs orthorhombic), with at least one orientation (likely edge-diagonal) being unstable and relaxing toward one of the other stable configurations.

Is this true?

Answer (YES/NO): NO